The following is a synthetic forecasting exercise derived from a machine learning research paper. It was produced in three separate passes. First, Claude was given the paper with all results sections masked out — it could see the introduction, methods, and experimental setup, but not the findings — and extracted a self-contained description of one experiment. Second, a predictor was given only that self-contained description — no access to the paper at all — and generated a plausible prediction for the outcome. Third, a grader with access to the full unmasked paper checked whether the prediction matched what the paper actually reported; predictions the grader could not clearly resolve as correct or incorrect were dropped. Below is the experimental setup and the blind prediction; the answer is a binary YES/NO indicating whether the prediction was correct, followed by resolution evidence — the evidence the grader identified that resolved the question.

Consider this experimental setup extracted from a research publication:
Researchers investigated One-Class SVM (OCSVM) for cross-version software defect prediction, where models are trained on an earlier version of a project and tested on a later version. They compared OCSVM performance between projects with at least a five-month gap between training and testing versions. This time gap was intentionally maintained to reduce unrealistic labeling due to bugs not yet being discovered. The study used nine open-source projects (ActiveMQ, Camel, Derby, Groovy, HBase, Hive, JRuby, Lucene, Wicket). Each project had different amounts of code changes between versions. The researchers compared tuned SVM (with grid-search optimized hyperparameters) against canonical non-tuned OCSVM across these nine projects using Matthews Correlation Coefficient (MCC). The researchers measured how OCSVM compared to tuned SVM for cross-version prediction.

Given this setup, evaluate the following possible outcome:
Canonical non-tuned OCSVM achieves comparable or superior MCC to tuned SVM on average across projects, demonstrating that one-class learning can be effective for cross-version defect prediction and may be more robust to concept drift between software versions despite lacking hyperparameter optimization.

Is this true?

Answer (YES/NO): NO